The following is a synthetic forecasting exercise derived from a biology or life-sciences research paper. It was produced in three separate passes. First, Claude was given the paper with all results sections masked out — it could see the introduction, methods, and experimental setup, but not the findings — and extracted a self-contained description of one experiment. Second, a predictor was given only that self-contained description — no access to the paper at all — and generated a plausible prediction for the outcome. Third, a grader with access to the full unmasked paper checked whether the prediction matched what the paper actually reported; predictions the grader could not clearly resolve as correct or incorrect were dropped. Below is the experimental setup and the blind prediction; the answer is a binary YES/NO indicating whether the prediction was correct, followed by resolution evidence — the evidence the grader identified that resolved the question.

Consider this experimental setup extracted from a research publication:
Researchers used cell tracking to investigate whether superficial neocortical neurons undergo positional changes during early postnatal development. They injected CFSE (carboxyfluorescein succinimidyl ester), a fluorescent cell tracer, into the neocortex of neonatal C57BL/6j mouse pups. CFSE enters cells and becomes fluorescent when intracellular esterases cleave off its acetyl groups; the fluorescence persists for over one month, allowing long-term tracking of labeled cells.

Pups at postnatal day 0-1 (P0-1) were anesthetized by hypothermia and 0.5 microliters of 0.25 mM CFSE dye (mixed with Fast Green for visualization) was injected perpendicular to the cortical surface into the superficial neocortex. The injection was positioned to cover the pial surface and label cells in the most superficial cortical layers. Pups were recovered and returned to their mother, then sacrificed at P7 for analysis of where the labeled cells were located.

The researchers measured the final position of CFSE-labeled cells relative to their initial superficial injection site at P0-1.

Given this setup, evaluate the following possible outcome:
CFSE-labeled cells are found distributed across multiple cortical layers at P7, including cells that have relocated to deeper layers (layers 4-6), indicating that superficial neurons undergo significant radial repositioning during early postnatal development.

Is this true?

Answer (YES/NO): YES